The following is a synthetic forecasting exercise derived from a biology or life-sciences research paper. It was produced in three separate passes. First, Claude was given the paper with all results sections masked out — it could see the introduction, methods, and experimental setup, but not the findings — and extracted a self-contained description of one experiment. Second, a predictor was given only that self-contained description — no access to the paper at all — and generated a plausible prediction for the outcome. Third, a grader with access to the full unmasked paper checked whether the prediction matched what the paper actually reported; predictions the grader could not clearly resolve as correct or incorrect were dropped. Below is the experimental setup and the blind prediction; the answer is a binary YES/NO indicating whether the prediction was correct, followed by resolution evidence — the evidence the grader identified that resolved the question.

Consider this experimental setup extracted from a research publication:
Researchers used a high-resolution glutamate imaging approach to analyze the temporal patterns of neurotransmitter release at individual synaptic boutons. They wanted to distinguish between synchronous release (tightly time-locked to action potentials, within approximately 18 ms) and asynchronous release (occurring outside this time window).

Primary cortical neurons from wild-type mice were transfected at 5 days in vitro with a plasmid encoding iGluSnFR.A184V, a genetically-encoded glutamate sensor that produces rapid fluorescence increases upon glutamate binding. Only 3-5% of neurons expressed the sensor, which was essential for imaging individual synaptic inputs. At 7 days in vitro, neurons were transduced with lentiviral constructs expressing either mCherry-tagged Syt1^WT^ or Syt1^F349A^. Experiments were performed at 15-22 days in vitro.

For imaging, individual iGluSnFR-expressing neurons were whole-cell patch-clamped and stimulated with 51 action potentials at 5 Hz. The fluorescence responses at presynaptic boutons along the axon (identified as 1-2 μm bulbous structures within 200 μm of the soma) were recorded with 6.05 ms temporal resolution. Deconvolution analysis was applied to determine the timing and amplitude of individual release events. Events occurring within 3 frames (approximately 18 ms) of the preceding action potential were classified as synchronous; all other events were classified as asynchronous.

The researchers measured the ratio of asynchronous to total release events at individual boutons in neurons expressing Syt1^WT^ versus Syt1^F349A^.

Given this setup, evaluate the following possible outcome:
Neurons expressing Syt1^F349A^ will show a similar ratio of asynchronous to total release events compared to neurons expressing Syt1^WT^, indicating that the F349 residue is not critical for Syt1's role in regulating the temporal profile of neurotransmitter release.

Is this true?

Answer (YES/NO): NO